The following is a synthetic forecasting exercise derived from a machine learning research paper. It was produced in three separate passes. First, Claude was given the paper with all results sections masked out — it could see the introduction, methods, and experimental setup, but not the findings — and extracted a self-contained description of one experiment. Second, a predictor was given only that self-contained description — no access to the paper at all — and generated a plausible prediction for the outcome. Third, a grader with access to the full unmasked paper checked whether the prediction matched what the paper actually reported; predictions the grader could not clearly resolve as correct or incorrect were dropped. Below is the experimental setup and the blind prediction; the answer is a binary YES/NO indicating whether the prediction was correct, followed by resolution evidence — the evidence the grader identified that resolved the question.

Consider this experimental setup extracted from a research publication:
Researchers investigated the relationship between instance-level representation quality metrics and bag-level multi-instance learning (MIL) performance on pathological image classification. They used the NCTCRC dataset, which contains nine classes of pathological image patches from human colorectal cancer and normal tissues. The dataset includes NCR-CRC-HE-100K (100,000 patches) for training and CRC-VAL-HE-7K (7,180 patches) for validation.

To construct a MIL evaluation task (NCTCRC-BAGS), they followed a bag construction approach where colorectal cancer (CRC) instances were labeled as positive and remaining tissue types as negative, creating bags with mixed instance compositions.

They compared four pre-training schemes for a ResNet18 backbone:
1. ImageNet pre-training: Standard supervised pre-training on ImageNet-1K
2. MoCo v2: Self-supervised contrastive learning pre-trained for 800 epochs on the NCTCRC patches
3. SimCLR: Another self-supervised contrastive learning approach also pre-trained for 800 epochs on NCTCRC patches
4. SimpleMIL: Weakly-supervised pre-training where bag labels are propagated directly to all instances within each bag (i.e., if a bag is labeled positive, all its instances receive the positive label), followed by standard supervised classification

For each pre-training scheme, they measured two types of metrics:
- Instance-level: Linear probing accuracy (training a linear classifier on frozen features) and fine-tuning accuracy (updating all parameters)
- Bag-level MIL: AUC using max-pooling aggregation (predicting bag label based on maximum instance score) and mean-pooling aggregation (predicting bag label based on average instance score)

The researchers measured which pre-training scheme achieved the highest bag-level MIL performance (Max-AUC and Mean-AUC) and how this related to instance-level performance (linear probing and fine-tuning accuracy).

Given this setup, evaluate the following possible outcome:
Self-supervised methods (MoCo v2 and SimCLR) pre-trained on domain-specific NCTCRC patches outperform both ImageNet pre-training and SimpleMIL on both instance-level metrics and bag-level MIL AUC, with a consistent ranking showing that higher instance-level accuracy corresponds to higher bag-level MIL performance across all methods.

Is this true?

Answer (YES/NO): NO